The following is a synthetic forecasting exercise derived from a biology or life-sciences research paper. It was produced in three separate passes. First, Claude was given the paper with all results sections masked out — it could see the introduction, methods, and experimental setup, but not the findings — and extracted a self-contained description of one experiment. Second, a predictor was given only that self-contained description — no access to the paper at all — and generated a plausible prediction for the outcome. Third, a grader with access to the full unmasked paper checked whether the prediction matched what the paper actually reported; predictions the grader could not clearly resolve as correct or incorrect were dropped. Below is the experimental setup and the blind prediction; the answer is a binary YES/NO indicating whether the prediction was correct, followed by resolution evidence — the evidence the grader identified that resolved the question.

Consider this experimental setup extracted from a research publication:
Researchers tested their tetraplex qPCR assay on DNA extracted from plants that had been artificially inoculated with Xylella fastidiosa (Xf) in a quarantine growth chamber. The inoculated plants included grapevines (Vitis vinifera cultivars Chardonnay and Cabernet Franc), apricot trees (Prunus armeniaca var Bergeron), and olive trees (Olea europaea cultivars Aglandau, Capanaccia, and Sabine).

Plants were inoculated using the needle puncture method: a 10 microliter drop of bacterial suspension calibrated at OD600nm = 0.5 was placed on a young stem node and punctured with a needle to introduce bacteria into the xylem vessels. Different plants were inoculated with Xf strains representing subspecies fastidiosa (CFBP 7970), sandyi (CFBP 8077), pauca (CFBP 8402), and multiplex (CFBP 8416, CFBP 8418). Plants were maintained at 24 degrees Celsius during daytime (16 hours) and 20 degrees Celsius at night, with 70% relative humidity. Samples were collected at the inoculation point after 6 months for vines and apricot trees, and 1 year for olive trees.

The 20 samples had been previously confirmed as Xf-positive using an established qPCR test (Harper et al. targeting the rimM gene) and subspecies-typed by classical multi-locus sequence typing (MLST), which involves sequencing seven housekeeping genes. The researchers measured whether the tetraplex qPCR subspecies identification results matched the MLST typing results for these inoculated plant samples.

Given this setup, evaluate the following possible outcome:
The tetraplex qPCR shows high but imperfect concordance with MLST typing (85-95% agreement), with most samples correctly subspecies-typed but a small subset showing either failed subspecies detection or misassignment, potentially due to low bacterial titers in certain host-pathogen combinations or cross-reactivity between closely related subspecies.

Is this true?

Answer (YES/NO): NO